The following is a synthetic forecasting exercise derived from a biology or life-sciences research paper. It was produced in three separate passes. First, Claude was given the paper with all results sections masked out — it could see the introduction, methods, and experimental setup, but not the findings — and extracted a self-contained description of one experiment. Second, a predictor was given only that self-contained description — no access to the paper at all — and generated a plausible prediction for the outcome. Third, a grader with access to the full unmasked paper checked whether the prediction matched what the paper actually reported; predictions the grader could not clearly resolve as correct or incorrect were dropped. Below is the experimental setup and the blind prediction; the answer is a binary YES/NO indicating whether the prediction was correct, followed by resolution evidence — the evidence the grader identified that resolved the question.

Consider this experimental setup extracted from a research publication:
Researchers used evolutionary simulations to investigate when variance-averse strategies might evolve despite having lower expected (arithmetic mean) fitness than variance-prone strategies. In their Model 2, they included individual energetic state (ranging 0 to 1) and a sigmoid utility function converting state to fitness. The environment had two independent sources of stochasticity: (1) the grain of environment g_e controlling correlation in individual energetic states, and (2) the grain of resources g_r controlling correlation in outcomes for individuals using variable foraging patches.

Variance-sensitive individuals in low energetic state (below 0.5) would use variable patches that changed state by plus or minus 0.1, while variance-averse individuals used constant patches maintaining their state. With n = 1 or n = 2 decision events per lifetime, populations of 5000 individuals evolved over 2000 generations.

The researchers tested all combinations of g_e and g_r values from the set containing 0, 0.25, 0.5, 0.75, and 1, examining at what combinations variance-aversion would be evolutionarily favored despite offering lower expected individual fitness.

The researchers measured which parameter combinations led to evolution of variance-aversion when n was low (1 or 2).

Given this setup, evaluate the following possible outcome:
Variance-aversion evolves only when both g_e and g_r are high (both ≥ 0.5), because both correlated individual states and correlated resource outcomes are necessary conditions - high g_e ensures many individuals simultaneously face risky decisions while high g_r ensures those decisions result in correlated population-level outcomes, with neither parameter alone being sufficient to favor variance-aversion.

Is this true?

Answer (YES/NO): NO